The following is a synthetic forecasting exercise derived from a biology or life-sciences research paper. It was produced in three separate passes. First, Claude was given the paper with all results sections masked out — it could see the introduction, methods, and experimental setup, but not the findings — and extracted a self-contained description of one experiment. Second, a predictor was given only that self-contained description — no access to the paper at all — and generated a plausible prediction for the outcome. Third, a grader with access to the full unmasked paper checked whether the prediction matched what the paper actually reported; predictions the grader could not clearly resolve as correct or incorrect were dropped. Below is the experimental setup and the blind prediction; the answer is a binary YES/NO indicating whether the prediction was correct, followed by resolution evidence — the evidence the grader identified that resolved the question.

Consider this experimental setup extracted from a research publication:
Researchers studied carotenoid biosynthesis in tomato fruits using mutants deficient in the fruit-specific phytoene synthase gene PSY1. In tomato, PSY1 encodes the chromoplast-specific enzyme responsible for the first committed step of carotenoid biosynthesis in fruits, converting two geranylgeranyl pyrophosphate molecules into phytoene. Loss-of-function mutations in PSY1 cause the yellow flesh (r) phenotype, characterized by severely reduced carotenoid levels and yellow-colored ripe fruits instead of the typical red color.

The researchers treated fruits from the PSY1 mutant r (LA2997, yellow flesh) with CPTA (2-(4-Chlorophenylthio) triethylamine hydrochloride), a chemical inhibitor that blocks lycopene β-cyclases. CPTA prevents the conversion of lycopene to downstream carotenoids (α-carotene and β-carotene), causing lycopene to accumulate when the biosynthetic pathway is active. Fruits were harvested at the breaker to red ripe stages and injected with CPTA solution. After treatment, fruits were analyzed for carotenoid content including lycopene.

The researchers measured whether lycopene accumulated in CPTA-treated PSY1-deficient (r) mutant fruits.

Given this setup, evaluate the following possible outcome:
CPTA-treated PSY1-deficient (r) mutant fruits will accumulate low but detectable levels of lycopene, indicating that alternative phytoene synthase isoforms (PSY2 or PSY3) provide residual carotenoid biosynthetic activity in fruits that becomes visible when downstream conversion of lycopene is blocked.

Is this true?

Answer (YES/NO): YES